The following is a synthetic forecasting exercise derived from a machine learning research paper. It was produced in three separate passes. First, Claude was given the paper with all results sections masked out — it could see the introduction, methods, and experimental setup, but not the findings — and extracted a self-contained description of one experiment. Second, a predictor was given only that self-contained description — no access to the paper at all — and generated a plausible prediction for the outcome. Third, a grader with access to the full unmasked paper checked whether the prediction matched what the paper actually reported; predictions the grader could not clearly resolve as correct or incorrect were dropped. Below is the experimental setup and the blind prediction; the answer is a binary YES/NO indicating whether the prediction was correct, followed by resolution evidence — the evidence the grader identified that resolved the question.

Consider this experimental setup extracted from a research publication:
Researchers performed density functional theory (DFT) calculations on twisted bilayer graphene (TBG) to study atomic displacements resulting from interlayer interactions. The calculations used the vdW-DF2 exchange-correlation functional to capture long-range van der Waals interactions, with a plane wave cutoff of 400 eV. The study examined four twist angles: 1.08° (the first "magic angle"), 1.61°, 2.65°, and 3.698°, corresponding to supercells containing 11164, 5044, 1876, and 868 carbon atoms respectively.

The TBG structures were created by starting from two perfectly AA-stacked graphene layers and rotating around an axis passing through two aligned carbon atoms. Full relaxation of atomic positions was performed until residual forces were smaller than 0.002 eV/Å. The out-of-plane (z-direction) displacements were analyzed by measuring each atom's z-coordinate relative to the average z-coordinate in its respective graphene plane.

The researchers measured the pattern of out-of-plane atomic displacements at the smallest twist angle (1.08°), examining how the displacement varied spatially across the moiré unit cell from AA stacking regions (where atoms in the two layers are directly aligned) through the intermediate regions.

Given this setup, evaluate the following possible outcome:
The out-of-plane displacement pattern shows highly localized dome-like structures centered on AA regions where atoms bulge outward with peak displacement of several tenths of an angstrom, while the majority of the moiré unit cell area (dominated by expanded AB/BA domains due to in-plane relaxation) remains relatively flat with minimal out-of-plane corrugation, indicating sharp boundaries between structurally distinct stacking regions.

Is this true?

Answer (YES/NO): NO